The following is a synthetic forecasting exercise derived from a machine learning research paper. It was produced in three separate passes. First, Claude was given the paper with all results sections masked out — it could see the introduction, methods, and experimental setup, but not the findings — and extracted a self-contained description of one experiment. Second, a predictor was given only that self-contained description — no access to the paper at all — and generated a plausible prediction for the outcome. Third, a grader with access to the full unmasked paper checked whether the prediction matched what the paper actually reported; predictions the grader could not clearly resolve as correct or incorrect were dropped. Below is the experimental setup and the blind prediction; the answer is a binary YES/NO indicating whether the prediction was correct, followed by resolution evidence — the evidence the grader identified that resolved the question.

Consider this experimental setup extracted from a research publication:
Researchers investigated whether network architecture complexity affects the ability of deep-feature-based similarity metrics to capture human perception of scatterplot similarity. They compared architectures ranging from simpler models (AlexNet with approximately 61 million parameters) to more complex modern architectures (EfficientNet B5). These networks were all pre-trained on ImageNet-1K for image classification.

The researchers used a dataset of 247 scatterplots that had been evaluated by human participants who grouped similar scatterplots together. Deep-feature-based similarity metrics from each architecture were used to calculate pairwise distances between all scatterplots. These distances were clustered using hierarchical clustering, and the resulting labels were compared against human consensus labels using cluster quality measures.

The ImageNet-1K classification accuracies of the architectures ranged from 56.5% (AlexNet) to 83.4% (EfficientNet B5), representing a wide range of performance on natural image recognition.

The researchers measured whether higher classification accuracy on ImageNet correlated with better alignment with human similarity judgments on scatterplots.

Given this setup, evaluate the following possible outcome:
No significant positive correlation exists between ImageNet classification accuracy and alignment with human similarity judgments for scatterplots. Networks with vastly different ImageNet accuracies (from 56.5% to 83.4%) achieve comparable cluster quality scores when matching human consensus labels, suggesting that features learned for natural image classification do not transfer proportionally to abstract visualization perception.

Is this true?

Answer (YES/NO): YES